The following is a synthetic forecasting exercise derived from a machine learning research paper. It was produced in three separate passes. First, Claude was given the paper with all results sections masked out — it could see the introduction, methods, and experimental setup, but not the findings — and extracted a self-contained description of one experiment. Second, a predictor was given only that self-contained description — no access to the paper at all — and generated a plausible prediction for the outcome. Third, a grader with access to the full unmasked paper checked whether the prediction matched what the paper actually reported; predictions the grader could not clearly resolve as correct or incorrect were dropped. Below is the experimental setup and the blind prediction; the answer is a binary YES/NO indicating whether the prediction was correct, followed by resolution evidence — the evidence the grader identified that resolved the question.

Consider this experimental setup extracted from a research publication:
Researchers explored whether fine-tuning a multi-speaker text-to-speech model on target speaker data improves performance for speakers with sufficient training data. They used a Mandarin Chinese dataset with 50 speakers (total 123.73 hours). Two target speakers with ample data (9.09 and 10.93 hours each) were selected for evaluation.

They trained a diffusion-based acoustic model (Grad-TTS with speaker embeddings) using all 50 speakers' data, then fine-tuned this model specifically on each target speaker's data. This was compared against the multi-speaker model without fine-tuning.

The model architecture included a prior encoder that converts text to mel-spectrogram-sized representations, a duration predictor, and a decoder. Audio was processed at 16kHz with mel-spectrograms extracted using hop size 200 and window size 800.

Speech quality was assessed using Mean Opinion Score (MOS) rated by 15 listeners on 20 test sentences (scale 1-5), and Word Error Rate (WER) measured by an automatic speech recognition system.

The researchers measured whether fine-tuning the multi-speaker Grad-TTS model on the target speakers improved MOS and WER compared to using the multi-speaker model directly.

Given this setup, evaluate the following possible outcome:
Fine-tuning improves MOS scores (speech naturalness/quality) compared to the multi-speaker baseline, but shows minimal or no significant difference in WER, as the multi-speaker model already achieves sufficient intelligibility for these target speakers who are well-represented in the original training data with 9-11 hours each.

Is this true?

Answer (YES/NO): NO